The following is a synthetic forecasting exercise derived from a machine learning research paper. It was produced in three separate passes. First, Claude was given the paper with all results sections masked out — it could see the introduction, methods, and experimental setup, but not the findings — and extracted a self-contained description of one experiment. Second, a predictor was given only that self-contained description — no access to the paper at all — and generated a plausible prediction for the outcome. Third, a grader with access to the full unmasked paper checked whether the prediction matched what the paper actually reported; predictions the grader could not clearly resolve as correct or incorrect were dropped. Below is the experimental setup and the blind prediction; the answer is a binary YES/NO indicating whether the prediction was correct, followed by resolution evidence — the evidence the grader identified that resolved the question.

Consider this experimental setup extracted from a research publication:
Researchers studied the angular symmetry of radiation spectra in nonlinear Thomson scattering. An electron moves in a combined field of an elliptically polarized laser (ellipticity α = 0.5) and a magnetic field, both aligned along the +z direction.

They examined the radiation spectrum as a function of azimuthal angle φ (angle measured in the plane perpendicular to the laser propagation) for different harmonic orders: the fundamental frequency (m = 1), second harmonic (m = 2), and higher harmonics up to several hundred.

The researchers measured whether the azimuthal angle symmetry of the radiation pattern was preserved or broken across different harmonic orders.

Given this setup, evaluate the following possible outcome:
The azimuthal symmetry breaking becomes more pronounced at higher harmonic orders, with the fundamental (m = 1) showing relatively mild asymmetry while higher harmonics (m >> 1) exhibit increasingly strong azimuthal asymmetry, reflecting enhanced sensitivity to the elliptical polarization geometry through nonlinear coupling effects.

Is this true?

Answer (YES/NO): NO